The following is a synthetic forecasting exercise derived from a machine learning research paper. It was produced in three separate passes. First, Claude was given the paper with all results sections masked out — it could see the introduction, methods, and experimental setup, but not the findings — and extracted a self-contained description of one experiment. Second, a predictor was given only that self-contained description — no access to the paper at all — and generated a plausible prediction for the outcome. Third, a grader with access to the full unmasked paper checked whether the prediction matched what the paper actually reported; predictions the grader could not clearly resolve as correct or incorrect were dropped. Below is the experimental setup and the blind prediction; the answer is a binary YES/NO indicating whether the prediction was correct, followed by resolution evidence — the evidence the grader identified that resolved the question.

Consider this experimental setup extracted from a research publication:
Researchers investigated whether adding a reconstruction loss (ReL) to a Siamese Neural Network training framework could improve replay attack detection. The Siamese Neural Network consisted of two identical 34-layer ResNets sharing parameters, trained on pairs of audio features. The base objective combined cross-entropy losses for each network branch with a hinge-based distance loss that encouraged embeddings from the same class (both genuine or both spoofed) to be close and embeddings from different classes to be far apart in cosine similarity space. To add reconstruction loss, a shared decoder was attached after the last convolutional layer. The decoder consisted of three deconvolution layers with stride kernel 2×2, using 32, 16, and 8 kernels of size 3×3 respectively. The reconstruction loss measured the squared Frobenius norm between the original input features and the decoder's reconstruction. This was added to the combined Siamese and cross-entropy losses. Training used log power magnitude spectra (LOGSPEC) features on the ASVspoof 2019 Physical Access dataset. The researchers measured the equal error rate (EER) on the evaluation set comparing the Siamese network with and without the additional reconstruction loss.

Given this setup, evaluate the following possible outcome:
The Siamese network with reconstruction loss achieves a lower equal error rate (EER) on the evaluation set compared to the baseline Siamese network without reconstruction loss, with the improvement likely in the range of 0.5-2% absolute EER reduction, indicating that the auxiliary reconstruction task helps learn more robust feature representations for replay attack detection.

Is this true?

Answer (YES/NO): NO